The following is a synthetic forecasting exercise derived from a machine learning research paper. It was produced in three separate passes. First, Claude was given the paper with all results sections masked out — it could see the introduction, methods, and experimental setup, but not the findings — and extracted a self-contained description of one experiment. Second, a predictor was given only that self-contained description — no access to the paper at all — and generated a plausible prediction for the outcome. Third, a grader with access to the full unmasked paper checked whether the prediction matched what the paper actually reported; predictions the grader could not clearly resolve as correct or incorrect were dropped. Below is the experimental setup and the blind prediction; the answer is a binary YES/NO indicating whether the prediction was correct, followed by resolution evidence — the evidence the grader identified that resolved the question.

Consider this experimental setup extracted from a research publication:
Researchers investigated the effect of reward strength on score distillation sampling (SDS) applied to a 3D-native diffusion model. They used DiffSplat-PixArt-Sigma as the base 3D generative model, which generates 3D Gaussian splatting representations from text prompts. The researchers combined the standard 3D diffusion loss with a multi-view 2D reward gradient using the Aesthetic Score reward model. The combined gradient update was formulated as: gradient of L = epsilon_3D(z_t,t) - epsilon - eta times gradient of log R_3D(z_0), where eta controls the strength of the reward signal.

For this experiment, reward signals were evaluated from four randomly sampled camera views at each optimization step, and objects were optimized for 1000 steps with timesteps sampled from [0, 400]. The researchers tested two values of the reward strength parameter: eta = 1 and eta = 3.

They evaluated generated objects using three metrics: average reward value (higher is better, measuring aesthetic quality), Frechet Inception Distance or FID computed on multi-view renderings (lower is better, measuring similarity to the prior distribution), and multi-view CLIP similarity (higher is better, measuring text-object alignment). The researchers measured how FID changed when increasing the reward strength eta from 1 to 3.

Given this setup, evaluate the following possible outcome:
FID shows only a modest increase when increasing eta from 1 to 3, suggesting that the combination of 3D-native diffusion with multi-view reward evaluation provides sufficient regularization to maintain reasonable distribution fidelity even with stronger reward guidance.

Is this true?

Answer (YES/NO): NO